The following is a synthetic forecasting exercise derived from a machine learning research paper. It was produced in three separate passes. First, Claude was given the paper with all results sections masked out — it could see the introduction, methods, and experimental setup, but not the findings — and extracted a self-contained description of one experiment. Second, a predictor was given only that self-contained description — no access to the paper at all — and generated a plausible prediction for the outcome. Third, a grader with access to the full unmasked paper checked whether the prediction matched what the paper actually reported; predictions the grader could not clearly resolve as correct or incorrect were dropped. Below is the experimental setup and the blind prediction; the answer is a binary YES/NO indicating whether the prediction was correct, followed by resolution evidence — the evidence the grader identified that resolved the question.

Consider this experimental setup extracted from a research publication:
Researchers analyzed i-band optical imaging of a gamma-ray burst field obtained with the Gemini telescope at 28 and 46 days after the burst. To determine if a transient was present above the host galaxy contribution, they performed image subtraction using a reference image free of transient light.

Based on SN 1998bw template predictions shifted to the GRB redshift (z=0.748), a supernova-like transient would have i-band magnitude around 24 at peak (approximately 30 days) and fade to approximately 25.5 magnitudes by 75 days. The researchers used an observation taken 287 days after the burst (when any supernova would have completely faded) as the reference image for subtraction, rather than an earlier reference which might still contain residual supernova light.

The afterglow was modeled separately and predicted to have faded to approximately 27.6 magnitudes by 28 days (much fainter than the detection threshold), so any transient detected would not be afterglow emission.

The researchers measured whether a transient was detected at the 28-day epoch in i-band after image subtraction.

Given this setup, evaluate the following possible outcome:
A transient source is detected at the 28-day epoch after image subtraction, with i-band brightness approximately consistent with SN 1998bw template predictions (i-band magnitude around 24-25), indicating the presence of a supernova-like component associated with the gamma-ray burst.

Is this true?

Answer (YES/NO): NO